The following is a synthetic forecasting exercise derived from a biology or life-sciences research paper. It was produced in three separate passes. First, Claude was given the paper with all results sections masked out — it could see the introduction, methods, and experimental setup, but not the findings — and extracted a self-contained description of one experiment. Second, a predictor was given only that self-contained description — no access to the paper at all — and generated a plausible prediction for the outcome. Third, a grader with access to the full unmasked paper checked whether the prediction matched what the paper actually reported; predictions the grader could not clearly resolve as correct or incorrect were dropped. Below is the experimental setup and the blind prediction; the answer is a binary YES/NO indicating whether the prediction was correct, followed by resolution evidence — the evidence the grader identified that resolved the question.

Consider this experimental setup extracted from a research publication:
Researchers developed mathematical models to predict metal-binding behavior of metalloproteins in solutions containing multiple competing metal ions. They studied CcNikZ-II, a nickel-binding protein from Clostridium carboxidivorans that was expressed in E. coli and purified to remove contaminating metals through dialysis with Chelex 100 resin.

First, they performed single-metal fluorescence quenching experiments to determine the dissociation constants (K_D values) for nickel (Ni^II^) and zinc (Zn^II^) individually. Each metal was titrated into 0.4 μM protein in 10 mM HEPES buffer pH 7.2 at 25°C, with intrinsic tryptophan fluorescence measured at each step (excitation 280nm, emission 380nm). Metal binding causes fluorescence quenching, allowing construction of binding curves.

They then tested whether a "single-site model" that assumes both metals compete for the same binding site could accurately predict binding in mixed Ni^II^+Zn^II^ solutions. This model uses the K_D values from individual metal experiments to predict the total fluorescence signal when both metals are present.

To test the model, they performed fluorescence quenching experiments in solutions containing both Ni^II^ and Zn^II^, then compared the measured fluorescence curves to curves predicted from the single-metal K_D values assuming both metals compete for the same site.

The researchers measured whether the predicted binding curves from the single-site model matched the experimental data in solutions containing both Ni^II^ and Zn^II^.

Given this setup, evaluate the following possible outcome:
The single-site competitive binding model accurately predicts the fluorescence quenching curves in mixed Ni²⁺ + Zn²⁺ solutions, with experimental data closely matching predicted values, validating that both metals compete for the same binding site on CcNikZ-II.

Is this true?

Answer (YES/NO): NO